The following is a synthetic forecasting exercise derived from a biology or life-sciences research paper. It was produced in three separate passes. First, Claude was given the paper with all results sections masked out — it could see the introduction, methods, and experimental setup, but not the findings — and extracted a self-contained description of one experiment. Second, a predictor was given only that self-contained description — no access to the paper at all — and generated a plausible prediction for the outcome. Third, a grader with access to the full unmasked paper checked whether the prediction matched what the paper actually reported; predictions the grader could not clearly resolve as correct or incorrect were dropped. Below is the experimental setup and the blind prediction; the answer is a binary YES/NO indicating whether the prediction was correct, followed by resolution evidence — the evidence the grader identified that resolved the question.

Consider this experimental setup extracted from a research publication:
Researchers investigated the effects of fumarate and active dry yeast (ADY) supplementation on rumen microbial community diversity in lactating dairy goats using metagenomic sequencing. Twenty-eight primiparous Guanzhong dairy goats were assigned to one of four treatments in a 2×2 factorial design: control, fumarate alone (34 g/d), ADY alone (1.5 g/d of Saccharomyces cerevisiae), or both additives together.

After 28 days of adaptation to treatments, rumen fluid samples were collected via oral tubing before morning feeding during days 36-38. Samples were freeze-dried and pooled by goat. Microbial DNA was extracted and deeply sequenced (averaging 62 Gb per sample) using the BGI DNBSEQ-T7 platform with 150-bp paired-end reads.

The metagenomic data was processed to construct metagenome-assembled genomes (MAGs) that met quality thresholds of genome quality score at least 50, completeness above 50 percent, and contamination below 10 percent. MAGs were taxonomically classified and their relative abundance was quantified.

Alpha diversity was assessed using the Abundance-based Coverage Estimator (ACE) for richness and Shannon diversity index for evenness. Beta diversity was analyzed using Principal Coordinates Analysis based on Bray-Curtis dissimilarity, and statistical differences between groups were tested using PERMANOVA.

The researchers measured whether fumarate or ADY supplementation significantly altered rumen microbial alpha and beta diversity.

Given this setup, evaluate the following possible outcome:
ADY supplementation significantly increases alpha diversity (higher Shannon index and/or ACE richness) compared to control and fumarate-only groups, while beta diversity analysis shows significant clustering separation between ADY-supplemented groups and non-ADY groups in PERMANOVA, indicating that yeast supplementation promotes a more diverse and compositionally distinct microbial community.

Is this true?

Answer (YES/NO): NO